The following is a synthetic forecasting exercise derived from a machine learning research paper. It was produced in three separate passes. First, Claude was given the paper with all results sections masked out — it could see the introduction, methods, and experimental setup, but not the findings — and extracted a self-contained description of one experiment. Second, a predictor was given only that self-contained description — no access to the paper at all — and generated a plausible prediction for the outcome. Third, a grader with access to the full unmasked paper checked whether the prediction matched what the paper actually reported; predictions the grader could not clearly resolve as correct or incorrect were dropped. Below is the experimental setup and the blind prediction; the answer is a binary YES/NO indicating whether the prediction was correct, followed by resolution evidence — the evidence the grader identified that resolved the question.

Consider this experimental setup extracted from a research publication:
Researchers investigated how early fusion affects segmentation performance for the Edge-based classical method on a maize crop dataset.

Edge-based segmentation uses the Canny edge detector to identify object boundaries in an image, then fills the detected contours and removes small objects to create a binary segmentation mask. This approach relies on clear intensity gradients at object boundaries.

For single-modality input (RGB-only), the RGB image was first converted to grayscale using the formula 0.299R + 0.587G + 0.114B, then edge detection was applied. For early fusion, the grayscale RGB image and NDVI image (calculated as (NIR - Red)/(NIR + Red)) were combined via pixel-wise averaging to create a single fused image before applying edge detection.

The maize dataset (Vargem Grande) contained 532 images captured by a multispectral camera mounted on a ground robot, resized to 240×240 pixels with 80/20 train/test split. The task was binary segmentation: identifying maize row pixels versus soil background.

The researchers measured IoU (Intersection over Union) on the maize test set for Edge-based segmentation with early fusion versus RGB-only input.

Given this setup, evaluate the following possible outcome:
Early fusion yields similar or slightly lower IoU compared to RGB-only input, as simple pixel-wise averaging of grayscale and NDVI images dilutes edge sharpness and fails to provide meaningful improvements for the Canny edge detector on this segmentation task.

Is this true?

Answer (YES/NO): NO